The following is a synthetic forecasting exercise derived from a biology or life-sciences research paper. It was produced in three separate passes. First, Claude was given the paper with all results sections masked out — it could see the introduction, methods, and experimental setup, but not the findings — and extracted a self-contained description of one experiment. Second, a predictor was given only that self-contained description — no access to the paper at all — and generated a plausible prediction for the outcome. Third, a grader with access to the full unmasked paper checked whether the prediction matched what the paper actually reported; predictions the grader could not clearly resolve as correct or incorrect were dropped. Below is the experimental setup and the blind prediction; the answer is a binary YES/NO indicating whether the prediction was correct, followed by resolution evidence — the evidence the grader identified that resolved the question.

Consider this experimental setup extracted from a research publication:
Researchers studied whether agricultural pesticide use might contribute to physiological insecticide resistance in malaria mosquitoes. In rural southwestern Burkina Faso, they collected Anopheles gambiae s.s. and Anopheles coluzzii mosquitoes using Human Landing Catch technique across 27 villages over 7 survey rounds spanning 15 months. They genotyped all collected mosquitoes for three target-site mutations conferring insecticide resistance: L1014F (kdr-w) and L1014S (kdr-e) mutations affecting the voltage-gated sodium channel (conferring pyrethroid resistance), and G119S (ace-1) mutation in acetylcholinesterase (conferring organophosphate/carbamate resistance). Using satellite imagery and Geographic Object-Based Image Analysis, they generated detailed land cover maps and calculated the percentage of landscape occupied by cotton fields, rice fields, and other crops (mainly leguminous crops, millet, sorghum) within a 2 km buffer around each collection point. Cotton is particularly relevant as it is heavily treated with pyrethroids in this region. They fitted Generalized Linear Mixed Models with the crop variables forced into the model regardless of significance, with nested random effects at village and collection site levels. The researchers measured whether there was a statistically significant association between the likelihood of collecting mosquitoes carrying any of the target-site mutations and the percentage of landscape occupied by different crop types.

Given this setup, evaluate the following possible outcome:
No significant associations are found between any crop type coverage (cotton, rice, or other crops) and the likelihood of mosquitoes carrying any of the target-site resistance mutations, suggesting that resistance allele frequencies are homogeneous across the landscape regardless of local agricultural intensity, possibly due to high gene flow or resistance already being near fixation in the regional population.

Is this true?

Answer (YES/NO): YES